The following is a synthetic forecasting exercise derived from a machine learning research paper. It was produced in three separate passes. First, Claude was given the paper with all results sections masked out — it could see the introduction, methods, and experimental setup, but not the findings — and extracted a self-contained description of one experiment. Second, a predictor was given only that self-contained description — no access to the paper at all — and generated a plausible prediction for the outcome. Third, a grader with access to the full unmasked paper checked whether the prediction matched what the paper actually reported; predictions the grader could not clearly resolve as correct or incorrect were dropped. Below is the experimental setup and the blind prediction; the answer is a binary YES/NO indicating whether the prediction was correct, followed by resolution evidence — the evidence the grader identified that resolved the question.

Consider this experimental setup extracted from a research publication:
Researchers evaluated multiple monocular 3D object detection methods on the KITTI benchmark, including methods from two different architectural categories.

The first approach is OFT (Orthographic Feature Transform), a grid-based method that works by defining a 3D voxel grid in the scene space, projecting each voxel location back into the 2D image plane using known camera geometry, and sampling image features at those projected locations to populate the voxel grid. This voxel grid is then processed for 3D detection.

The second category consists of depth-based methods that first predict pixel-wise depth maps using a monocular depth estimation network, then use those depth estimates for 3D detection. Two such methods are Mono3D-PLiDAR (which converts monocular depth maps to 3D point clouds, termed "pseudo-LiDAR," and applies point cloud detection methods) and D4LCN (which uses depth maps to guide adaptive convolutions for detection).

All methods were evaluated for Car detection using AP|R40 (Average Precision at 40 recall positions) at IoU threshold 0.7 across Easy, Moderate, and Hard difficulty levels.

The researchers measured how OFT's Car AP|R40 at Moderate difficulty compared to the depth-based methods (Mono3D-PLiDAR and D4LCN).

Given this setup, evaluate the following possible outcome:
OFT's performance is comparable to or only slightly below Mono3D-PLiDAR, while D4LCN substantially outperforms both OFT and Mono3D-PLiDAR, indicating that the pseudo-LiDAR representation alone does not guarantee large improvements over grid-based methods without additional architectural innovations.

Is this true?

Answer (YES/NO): NO